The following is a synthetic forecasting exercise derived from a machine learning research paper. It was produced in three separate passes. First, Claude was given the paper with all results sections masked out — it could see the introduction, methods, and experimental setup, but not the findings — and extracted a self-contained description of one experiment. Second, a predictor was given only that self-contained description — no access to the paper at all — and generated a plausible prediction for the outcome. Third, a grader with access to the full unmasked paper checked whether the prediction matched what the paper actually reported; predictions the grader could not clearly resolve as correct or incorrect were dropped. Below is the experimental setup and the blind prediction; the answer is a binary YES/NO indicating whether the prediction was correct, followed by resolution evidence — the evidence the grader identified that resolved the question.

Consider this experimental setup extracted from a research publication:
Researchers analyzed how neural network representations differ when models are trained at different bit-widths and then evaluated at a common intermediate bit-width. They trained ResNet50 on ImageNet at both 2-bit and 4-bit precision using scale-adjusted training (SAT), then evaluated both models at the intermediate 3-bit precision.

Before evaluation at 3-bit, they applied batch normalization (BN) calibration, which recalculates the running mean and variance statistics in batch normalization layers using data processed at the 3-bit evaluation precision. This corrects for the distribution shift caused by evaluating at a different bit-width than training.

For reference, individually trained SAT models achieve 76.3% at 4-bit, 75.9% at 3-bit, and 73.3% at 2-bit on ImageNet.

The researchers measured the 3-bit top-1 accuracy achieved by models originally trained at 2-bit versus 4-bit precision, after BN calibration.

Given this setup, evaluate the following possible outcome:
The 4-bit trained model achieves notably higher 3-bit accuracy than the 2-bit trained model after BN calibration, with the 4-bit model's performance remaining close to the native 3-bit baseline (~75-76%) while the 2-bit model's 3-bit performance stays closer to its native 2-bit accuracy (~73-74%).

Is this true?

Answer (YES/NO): NO